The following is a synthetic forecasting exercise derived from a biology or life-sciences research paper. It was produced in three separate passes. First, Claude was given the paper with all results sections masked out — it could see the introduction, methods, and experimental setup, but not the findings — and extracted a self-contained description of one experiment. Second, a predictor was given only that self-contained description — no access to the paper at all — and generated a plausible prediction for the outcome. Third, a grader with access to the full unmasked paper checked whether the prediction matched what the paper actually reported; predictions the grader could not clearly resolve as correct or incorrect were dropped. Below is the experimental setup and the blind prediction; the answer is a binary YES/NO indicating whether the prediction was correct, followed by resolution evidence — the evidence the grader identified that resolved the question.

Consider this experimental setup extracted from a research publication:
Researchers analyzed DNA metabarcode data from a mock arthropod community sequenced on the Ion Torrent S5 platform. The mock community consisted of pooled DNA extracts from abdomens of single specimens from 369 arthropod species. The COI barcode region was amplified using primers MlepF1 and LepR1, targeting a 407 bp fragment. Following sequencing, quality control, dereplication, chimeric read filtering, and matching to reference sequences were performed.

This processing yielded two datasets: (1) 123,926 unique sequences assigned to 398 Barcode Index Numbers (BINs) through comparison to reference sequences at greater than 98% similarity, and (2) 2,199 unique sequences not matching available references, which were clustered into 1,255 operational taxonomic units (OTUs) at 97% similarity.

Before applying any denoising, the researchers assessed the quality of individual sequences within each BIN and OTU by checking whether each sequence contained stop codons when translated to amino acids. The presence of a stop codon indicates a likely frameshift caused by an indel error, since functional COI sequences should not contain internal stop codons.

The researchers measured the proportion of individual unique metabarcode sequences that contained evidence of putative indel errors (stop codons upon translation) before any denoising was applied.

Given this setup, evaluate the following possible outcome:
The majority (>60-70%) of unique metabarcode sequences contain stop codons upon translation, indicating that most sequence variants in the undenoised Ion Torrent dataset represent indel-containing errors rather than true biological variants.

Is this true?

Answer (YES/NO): NO